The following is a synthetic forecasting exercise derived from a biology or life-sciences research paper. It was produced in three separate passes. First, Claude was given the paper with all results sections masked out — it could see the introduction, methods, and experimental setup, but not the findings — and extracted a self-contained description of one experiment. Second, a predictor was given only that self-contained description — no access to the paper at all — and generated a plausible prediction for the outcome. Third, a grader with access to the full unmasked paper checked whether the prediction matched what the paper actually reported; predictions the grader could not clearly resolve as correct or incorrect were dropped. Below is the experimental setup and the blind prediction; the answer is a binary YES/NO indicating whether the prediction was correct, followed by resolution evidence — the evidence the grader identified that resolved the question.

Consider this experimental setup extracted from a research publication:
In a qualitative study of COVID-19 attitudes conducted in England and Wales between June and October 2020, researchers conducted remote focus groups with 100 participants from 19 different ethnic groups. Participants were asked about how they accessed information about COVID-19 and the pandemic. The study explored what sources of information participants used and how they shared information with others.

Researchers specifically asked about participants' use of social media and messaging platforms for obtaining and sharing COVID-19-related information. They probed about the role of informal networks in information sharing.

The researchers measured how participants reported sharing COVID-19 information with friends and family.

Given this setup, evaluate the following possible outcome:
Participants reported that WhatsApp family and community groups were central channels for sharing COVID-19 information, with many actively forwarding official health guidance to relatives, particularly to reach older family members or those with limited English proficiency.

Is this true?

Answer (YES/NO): NO